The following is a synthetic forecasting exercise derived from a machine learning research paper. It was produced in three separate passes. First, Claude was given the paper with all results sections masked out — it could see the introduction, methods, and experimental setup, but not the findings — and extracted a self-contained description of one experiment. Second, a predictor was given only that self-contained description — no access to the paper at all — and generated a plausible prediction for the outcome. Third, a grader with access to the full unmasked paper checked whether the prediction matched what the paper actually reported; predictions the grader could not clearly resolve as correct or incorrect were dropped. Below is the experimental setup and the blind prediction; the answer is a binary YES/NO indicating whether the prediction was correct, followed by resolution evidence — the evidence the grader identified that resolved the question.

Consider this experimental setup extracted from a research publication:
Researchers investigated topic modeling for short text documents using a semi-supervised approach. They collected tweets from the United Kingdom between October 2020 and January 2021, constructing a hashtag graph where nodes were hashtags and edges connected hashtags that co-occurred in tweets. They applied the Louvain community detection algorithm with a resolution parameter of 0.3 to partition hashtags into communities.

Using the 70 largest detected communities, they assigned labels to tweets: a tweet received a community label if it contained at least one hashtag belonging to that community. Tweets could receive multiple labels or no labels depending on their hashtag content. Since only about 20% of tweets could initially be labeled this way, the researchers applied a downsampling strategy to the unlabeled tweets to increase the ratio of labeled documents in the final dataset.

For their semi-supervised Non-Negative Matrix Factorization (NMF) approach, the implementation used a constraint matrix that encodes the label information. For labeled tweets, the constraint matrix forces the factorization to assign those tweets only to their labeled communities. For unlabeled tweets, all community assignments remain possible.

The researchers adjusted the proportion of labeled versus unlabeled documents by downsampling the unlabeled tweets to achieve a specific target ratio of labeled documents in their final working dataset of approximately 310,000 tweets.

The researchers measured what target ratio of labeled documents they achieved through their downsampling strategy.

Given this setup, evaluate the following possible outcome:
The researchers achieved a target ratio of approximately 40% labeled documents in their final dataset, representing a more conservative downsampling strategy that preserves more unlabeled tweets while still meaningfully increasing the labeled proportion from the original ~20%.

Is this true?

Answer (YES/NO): NO